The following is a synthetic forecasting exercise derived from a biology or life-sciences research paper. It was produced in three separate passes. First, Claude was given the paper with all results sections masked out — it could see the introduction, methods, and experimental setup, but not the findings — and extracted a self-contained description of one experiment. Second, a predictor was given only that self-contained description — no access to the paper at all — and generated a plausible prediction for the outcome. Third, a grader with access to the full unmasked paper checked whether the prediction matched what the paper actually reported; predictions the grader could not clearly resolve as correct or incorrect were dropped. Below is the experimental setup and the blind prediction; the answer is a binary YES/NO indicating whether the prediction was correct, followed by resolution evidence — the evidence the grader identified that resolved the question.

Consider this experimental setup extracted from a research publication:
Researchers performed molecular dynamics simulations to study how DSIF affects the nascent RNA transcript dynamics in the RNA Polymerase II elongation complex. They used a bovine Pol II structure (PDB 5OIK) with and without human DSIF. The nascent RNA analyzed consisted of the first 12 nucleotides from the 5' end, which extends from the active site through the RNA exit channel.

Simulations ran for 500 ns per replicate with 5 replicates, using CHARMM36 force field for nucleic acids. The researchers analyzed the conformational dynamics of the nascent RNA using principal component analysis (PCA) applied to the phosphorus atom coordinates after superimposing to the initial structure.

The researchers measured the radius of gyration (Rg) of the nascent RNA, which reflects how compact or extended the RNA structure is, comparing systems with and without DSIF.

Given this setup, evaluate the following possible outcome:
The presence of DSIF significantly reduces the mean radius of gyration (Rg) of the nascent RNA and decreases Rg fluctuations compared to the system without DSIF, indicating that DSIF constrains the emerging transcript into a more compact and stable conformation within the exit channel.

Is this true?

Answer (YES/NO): NO